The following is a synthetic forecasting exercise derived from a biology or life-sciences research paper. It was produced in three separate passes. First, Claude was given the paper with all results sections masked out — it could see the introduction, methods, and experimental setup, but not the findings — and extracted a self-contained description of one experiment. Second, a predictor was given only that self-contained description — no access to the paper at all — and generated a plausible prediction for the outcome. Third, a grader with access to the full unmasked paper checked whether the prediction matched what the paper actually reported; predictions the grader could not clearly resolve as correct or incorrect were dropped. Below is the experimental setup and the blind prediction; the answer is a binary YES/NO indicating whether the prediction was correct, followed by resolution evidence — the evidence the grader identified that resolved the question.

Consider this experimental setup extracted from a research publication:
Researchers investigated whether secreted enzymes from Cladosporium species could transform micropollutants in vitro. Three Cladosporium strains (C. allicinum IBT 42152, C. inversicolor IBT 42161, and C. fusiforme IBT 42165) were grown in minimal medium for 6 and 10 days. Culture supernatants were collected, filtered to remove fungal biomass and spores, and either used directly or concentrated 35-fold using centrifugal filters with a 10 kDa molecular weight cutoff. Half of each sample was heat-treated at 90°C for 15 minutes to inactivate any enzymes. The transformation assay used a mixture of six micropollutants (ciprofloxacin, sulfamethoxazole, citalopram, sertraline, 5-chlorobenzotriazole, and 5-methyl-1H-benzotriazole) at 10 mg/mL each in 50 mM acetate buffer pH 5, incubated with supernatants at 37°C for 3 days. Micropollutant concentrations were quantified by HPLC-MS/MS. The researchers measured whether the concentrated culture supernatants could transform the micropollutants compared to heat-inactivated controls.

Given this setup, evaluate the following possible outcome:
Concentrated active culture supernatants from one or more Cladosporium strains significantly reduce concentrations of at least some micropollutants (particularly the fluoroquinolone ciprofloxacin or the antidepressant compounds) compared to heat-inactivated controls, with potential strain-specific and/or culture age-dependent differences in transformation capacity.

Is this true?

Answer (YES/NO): NO